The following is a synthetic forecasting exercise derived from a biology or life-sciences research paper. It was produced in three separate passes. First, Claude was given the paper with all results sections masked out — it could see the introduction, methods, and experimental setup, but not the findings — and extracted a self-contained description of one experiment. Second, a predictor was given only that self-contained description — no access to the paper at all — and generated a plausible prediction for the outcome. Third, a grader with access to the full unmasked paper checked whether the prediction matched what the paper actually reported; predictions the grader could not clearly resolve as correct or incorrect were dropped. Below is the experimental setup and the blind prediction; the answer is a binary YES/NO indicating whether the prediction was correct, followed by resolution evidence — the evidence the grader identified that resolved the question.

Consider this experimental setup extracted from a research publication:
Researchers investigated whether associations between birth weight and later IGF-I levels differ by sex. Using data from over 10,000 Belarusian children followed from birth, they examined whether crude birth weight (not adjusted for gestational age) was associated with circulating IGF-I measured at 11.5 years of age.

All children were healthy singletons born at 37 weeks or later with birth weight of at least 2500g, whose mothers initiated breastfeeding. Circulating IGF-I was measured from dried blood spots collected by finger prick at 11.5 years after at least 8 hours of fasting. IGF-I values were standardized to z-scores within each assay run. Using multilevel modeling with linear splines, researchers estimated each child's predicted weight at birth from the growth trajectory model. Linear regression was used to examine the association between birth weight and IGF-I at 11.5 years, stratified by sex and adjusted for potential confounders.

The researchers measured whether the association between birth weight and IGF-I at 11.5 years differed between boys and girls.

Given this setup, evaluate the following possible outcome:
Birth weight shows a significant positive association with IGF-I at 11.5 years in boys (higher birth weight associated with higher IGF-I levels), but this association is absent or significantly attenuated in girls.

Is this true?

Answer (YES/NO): NO